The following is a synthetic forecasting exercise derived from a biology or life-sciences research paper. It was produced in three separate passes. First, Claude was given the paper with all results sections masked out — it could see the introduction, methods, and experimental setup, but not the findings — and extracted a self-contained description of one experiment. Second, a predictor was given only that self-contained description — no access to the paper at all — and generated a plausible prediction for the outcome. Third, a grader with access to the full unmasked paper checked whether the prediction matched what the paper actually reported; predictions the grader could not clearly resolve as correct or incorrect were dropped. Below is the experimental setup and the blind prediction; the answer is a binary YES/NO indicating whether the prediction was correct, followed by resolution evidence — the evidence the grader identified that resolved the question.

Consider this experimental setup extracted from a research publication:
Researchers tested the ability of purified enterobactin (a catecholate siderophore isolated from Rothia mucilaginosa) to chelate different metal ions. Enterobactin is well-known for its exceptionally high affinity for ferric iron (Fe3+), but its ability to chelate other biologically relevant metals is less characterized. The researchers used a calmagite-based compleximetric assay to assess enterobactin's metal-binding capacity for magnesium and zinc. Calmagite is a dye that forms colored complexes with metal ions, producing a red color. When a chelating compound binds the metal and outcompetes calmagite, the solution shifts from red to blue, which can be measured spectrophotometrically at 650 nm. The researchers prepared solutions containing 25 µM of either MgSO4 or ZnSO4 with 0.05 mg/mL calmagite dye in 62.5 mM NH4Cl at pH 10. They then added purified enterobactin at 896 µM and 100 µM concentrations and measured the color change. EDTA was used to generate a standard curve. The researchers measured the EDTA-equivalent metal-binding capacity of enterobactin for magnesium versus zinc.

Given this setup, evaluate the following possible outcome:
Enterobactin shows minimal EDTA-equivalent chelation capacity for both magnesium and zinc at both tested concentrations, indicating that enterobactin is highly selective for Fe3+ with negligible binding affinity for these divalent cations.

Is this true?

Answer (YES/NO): NO